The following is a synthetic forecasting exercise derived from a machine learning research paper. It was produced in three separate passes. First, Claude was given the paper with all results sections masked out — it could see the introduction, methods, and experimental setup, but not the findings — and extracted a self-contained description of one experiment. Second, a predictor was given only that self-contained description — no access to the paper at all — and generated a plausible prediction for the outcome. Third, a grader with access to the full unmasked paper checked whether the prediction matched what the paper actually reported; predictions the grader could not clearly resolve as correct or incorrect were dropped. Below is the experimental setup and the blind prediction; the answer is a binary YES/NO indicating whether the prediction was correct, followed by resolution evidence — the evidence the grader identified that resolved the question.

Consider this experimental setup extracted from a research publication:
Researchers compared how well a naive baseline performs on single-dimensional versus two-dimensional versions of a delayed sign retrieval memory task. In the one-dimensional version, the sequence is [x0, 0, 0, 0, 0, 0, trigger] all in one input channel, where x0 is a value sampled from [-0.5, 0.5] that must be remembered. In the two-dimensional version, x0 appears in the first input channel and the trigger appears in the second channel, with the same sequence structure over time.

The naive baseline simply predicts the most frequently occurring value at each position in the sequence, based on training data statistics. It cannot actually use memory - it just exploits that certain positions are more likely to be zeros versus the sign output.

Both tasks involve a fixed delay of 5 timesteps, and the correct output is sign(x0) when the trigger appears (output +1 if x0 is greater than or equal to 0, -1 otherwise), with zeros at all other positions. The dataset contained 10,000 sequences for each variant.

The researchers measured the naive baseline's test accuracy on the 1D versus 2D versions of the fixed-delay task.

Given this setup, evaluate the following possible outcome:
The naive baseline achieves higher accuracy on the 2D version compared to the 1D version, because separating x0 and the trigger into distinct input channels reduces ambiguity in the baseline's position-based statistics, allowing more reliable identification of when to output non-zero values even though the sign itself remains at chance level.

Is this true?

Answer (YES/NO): NO